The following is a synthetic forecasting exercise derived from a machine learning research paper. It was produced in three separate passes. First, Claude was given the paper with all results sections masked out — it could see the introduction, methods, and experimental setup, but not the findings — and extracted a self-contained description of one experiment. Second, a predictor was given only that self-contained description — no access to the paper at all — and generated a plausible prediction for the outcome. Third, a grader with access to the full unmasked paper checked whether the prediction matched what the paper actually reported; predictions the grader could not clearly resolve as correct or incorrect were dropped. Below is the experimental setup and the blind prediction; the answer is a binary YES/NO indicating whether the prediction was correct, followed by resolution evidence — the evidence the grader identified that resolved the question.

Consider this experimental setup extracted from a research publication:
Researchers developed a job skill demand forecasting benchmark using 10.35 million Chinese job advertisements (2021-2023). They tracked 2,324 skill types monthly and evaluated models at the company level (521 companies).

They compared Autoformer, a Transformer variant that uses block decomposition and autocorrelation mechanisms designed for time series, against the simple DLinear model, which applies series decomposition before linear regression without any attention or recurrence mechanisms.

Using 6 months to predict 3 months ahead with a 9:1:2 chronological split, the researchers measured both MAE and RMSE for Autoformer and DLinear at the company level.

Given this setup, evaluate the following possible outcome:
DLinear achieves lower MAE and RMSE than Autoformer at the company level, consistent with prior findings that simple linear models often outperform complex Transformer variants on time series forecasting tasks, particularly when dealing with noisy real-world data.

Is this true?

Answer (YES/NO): YES